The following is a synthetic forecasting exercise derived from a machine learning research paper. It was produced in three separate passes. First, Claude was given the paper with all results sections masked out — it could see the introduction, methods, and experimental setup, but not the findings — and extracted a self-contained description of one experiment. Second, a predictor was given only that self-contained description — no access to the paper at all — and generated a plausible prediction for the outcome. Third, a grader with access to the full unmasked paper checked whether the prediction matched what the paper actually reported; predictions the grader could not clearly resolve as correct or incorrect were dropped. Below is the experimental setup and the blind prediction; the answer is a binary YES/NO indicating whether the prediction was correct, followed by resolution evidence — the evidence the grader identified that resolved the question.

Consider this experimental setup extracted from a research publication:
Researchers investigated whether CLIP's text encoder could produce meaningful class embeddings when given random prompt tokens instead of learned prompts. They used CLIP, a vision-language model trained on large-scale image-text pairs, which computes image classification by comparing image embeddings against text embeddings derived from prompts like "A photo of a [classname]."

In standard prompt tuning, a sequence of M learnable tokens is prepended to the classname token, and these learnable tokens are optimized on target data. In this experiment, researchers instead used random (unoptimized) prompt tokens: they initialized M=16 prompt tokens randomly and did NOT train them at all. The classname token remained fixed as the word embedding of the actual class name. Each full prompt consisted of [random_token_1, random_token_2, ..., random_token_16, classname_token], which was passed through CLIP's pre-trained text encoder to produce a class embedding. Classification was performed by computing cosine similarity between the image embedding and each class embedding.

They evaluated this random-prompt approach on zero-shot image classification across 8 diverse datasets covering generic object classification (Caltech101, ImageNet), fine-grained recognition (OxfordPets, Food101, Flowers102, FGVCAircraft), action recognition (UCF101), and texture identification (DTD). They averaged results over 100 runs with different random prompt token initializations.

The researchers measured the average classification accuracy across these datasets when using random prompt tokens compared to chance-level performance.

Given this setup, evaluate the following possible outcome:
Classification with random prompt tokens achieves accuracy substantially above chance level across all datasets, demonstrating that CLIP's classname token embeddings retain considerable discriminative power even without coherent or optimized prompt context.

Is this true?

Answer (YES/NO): YES